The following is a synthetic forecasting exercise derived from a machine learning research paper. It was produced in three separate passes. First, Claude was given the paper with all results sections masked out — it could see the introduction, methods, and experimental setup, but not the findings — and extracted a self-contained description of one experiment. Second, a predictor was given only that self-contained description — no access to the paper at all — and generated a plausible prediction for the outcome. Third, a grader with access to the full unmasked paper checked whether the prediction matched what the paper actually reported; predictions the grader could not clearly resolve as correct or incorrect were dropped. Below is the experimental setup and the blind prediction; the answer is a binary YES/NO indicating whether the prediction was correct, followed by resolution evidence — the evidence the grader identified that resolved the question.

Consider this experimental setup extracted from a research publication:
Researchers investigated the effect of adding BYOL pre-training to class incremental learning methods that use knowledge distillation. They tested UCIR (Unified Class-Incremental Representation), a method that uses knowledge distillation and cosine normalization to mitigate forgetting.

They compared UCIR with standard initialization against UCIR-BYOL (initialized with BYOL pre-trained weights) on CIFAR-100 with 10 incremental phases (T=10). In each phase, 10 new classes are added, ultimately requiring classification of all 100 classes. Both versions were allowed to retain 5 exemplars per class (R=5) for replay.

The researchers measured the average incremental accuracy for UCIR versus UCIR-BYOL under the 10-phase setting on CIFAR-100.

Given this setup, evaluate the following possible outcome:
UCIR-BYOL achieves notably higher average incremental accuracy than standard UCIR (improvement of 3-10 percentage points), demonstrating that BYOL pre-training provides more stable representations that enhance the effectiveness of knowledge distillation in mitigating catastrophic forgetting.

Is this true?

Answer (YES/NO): NO